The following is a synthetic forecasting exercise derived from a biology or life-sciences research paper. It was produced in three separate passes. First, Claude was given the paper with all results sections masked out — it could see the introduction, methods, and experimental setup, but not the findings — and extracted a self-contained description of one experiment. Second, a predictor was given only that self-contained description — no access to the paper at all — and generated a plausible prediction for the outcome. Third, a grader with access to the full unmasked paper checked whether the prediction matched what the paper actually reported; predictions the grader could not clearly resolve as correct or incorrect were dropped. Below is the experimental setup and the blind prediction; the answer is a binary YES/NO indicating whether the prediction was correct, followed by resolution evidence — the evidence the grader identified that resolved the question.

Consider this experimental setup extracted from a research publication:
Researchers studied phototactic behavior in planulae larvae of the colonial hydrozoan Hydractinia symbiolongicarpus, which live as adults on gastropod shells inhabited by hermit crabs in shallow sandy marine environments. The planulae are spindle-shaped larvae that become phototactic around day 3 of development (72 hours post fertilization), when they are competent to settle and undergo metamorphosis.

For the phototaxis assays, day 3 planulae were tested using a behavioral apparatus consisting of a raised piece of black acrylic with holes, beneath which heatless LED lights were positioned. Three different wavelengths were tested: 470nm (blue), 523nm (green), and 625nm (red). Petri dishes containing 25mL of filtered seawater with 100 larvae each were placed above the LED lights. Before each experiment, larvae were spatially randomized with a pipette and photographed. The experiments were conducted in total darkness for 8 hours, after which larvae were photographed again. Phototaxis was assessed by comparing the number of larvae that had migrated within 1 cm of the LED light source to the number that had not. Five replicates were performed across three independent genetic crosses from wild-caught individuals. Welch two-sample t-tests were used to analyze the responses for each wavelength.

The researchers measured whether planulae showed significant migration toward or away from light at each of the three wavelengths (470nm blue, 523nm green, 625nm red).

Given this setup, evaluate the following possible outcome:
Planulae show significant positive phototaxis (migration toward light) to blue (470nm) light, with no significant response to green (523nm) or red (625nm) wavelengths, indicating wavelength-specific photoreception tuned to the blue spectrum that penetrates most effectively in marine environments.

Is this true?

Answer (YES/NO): NO